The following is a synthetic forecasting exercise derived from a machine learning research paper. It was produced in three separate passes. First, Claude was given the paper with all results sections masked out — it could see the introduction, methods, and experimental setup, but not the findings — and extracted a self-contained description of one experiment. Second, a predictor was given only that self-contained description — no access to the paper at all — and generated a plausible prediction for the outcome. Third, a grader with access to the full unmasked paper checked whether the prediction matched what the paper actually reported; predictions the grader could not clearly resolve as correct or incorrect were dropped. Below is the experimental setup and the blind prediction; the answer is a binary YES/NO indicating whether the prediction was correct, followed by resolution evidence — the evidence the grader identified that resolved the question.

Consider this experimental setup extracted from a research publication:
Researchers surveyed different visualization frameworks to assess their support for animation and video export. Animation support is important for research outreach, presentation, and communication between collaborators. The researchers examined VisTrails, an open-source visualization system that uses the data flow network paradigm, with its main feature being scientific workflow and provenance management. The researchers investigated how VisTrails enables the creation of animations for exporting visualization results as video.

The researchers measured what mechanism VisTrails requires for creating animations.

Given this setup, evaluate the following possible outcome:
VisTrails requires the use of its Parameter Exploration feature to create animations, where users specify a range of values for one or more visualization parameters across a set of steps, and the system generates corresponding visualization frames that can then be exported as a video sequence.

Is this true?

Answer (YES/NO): YES